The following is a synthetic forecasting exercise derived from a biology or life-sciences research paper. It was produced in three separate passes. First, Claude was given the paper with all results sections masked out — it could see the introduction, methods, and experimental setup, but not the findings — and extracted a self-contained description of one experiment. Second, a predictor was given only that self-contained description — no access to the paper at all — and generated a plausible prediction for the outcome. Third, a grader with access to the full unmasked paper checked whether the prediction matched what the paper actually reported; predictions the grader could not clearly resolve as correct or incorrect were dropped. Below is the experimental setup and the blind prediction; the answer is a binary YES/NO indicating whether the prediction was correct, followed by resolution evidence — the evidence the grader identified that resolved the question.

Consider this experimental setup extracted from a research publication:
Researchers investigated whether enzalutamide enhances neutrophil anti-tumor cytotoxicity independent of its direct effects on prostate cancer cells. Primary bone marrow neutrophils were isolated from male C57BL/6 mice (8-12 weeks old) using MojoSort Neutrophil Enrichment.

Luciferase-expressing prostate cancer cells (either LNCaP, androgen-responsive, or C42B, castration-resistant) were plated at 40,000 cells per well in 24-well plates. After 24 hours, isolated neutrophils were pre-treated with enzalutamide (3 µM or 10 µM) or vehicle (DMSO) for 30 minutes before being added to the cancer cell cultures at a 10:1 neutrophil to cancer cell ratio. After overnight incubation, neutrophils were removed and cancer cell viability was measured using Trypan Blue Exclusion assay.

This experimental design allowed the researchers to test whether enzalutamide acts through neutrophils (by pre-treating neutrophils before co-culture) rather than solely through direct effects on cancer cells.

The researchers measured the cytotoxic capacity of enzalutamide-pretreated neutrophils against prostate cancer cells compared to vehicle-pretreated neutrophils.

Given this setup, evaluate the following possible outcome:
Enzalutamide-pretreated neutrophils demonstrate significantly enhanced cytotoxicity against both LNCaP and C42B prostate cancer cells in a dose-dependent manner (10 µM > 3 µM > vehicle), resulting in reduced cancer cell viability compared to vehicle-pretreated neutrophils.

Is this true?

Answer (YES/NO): NO